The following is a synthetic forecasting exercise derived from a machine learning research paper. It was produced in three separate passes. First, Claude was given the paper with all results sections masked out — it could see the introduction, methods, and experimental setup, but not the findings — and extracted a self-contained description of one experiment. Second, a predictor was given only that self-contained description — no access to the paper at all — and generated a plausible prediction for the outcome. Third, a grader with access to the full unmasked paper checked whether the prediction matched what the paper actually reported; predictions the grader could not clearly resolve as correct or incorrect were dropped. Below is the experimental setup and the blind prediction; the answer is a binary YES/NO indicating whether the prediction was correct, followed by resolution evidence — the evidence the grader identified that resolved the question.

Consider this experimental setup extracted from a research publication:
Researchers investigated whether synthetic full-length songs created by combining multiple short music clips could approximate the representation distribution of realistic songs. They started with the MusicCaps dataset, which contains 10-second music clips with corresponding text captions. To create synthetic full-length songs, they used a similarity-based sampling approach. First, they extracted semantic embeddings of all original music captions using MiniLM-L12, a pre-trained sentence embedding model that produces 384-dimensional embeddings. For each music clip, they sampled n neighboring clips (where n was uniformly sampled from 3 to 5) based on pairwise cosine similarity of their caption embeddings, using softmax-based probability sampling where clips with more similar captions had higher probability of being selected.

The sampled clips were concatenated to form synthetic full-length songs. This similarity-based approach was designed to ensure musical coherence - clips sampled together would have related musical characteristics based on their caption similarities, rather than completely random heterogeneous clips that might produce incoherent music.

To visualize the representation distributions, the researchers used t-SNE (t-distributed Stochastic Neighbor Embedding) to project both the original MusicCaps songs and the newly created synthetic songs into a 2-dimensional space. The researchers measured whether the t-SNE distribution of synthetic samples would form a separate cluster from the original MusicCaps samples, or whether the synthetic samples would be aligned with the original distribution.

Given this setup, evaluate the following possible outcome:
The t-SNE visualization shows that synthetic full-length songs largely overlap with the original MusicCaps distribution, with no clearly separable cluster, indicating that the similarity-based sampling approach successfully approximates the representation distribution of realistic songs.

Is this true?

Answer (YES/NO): YES